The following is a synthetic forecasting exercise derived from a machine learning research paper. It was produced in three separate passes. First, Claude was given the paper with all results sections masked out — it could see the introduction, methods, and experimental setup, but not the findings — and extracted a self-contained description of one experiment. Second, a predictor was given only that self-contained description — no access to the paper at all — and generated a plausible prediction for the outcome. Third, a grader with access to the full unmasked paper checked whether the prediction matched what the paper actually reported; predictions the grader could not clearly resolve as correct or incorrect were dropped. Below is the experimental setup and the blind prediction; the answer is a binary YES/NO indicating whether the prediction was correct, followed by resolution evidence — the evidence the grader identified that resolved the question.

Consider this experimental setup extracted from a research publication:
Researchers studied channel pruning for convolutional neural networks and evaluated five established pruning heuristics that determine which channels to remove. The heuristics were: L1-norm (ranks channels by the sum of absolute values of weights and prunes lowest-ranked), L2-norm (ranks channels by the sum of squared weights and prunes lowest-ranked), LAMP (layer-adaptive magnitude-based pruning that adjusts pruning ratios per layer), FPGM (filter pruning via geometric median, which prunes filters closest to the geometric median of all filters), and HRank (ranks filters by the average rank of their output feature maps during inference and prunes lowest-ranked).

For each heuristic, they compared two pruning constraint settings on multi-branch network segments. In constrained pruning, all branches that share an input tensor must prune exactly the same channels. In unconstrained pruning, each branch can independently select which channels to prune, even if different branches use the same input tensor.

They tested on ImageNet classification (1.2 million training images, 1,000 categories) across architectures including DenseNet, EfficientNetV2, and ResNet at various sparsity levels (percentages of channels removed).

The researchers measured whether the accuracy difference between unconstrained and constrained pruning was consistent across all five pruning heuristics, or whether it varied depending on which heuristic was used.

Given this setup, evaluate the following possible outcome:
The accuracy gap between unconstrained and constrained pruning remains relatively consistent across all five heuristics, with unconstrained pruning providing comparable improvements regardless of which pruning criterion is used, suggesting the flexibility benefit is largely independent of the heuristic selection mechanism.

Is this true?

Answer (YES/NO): NO